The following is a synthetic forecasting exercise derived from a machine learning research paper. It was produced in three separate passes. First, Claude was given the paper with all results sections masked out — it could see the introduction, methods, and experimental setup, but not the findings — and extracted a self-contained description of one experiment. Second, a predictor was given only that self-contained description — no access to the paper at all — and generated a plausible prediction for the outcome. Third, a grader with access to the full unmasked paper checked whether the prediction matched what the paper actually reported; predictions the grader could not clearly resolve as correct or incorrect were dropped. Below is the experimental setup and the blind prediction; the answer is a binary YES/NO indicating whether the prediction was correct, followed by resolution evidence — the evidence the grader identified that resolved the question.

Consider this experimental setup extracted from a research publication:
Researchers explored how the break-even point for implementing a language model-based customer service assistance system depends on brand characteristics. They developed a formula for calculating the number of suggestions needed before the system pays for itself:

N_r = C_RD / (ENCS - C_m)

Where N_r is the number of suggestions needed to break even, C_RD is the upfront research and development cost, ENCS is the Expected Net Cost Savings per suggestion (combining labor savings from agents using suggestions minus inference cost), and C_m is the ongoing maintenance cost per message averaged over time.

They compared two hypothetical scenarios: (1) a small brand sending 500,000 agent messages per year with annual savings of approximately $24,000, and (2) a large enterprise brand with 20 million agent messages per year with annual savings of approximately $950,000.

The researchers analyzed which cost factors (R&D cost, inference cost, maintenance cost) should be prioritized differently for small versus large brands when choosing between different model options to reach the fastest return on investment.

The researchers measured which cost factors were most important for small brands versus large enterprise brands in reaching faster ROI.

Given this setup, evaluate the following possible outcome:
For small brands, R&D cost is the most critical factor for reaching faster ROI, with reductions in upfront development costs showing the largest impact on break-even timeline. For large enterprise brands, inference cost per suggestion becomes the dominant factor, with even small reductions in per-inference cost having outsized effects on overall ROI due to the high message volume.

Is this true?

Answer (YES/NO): YES